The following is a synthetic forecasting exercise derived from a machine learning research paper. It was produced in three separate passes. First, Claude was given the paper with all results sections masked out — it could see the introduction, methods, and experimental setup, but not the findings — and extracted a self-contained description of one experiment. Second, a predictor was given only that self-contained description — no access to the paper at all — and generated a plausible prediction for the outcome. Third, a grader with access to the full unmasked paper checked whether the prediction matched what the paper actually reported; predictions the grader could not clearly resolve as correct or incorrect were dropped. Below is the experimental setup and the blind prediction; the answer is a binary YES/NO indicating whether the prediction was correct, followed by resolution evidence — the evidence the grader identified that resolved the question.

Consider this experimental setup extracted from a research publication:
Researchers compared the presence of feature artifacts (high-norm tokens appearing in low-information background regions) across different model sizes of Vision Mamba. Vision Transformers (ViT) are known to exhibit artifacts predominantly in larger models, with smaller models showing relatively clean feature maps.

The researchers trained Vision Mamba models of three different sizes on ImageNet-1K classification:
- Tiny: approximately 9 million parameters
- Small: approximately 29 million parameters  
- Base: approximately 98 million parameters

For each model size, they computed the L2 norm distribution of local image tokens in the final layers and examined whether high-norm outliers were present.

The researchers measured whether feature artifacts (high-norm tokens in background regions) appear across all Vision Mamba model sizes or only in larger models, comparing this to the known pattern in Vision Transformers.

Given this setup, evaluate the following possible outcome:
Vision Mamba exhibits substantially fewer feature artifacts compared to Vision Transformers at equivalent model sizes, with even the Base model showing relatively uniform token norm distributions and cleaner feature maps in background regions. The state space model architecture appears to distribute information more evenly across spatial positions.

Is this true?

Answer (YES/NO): NO